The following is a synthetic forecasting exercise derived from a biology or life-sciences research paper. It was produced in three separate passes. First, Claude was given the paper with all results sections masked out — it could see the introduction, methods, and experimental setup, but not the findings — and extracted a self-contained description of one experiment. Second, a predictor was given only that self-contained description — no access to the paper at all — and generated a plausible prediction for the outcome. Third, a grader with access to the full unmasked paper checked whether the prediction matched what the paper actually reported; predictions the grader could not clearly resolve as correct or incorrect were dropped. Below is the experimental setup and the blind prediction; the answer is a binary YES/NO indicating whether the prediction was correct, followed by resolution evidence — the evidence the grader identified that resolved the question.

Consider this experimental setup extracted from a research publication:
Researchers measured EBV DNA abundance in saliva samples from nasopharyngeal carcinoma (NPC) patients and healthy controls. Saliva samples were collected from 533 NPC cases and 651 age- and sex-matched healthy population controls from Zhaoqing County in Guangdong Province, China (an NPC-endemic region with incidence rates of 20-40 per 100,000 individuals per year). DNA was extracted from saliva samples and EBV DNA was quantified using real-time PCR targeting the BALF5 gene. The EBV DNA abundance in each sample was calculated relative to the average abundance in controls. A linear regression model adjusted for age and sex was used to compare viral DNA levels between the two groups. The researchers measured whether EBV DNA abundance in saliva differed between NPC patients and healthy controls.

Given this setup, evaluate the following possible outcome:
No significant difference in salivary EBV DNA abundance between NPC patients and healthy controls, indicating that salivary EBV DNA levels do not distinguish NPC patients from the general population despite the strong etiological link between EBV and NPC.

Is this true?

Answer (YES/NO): NO